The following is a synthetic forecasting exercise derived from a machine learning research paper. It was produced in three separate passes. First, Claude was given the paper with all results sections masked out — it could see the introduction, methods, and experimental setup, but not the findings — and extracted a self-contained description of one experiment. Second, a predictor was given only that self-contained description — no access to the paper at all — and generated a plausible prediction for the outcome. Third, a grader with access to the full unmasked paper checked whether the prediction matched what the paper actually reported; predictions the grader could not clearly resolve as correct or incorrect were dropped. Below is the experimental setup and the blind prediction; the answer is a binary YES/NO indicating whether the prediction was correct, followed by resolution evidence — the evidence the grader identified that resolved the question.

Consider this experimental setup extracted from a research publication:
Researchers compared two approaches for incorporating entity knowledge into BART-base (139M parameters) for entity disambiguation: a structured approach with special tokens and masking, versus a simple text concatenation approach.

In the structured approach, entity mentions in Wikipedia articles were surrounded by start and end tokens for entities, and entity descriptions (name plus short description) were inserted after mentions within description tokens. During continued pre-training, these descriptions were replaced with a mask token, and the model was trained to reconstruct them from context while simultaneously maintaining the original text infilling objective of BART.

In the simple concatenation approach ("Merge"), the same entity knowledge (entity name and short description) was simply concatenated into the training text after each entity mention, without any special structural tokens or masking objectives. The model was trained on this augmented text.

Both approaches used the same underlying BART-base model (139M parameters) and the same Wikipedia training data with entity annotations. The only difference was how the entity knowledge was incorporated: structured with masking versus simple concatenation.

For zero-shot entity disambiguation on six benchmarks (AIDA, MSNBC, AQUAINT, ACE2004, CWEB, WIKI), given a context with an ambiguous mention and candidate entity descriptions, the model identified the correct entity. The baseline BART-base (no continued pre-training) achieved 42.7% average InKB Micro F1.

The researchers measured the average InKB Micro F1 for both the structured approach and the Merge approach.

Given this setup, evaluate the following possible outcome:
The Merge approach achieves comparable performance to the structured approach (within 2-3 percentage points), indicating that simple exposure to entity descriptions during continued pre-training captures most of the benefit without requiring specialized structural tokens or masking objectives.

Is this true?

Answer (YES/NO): NO